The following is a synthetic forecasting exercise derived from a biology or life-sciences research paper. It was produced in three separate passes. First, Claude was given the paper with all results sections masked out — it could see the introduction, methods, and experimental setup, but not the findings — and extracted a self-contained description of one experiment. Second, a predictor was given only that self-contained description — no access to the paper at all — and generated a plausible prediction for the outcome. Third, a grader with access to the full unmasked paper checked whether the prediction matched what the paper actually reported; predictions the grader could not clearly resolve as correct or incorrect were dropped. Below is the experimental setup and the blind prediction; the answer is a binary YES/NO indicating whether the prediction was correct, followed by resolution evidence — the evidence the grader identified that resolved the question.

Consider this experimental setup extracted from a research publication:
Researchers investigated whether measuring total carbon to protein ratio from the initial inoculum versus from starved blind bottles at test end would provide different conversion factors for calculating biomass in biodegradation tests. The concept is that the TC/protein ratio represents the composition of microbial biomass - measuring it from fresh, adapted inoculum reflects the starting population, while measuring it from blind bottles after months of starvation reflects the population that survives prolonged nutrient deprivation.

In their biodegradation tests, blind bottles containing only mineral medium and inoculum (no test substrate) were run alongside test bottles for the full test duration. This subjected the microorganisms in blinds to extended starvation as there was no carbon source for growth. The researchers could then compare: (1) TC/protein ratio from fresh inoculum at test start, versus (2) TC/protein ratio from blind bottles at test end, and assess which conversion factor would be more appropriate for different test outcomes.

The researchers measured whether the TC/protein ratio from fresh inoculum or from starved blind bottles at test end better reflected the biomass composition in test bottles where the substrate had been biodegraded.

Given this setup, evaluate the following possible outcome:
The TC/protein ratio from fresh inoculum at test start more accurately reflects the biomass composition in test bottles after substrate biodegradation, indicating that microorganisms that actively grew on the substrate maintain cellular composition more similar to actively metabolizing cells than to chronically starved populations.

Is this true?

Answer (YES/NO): YES